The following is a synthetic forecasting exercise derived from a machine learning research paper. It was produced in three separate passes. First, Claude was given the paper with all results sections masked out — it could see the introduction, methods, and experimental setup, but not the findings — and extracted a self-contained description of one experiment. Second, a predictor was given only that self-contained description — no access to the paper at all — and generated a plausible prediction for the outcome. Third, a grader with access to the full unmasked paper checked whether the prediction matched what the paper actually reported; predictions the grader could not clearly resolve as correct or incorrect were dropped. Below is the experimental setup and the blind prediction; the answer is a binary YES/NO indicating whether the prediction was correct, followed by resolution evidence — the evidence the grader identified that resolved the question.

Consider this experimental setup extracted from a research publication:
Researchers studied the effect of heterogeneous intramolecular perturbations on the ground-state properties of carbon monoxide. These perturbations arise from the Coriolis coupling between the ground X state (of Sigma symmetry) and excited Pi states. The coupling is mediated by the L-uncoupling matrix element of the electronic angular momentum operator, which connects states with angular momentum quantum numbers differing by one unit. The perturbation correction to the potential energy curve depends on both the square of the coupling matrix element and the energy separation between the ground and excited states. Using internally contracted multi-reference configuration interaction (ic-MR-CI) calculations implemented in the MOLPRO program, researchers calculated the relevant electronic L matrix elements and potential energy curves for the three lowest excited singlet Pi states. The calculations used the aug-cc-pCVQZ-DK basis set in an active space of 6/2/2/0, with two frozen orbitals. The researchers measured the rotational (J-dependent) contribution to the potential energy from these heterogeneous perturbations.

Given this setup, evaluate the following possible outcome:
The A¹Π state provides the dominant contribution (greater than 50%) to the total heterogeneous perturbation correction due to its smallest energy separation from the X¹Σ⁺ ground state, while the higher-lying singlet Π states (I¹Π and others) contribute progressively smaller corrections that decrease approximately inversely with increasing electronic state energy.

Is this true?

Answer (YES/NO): YES